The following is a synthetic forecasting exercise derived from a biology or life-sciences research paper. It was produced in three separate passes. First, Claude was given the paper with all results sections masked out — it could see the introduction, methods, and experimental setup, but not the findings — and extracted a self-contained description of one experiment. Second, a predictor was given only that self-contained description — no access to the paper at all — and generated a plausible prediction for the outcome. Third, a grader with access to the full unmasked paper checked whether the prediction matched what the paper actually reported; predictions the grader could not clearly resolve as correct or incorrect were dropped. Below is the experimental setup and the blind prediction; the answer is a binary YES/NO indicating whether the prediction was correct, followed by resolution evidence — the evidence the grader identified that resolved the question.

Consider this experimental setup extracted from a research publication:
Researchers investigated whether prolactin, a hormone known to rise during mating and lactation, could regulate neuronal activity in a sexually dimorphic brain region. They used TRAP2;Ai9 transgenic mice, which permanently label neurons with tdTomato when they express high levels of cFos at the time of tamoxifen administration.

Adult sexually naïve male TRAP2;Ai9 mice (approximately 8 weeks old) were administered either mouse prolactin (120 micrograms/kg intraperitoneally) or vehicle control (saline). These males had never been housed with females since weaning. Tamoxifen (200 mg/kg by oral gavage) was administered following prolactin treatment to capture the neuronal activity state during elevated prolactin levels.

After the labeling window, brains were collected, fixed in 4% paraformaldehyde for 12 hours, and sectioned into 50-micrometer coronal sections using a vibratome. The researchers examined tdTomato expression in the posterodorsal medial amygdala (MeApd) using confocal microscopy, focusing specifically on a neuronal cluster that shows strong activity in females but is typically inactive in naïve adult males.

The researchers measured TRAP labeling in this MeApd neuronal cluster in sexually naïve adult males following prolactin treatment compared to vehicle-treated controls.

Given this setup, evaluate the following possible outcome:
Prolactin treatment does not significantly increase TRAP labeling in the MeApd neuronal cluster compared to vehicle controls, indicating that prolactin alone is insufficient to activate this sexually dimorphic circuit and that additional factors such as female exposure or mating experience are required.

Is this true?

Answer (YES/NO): NO